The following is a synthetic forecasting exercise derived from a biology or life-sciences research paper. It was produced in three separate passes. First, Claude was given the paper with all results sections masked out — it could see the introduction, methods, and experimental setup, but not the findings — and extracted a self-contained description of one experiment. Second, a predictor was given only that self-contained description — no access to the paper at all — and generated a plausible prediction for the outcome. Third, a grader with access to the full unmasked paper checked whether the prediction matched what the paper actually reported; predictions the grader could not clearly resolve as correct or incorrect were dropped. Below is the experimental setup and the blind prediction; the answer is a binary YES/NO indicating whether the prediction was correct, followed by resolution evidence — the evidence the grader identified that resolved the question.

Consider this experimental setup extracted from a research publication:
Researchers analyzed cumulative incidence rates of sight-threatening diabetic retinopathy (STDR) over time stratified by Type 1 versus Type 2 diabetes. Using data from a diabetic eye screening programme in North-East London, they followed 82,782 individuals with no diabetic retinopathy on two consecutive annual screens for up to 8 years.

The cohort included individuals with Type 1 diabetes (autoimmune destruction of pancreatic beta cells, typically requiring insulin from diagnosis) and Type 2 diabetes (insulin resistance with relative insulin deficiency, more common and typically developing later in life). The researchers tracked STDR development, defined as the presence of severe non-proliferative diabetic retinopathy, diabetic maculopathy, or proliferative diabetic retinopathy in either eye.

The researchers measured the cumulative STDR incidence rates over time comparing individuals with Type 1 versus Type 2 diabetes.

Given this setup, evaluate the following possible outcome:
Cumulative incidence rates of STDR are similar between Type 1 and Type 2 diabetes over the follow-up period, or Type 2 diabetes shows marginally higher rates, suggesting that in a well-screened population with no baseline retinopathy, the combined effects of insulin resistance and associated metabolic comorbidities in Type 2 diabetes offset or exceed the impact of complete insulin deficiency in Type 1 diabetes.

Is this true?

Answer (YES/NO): NO